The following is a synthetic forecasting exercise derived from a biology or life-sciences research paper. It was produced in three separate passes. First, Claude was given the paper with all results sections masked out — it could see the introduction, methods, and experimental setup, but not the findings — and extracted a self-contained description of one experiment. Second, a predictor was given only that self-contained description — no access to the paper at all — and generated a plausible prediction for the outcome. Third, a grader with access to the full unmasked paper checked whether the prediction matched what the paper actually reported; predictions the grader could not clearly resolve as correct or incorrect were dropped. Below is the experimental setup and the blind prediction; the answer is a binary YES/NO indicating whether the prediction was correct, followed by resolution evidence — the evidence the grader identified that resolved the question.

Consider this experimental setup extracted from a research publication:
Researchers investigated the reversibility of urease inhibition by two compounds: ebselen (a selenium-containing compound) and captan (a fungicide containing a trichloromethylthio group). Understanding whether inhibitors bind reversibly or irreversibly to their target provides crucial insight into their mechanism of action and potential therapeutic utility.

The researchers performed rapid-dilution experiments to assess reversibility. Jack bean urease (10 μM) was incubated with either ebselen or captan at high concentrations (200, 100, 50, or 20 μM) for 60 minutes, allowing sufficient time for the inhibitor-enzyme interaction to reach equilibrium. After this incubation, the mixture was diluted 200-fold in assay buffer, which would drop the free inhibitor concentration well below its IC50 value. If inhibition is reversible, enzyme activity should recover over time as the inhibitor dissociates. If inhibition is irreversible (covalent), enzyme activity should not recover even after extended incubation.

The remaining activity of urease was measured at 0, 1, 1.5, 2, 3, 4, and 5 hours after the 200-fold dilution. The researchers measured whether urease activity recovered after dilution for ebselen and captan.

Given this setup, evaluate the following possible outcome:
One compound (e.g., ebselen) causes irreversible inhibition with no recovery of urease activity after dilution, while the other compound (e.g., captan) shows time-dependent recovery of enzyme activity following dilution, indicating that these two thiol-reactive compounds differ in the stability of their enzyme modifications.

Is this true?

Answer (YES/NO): NO